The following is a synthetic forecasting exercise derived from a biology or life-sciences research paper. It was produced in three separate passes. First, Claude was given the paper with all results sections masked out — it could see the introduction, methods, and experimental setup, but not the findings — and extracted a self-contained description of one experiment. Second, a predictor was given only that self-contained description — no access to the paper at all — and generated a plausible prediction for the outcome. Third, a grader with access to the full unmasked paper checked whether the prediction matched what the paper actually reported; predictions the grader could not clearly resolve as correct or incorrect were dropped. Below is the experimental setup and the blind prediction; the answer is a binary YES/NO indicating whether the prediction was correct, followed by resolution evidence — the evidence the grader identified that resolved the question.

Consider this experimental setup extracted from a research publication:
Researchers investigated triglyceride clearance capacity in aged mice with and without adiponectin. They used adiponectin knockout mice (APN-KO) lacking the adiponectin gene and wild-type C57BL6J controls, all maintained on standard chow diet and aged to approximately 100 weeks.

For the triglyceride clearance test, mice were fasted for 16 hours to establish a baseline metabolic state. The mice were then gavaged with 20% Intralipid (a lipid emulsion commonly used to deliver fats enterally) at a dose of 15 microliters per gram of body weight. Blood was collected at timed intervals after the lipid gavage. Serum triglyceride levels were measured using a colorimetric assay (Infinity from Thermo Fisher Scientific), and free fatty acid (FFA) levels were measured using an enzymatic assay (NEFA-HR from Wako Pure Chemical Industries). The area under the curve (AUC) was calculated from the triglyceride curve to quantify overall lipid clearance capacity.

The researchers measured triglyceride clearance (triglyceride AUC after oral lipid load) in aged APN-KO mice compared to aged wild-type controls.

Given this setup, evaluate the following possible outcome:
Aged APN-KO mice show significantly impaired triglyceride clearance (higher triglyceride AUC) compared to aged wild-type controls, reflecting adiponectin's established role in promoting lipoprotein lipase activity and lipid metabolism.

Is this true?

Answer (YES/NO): YES